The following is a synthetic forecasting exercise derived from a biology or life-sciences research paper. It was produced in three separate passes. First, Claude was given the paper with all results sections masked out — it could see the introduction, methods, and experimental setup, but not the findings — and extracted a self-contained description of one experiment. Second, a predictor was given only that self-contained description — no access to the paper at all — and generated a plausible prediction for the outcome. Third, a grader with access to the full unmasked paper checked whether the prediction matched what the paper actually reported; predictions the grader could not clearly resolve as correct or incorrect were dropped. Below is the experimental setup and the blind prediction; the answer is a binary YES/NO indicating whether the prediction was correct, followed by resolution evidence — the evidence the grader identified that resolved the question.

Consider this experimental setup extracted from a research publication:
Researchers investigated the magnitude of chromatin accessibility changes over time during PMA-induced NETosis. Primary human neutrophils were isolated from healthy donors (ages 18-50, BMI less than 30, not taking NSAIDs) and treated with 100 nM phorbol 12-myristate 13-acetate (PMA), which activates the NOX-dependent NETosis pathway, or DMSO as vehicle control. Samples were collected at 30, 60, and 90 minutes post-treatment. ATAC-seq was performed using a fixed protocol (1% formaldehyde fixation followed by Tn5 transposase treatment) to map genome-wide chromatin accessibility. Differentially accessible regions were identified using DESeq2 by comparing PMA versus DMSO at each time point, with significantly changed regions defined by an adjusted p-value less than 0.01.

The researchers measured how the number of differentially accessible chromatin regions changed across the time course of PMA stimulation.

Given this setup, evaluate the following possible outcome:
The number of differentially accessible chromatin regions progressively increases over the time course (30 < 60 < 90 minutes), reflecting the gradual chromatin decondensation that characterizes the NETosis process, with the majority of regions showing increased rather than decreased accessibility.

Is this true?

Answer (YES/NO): NO